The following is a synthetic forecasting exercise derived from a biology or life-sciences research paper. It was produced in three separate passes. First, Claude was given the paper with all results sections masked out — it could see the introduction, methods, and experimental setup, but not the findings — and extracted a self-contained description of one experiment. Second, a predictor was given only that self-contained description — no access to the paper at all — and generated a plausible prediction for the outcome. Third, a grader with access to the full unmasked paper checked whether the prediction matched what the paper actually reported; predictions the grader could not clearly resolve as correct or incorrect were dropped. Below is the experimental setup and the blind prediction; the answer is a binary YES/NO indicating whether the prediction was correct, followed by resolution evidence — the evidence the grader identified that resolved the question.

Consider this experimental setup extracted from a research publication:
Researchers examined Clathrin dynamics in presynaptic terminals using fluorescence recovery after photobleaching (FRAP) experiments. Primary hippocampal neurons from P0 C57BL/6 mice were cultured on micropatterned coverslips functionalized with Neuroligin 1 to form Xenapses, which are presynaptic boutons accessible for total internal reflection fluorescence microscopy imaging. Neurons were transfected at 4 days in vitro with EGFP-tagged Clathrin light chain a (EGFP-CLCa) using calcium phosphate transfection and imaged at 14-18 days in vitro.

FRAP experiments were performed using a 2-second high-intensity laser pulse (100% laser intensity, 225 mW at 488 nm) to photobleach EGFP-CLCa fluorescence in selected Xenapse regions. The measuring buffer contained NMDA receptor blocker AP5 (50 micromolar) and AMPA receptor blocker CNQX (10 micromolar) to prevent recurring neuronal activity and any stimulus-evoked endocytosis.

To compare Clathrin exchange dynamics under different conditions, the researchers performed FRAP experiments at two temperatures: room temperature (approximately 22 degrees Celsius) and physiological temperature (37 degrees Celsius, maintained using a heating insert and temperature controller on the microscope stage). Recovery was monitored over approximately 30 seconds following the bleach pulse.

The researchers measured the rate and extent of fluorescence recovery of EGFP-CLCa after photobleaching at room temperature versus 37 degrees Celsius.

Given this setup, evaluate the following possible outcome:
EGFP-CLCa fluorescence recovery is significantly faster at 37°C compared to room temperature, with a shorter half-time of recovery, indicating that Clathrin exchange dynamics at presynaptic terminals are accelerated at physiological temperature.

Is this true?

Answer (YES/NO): YES